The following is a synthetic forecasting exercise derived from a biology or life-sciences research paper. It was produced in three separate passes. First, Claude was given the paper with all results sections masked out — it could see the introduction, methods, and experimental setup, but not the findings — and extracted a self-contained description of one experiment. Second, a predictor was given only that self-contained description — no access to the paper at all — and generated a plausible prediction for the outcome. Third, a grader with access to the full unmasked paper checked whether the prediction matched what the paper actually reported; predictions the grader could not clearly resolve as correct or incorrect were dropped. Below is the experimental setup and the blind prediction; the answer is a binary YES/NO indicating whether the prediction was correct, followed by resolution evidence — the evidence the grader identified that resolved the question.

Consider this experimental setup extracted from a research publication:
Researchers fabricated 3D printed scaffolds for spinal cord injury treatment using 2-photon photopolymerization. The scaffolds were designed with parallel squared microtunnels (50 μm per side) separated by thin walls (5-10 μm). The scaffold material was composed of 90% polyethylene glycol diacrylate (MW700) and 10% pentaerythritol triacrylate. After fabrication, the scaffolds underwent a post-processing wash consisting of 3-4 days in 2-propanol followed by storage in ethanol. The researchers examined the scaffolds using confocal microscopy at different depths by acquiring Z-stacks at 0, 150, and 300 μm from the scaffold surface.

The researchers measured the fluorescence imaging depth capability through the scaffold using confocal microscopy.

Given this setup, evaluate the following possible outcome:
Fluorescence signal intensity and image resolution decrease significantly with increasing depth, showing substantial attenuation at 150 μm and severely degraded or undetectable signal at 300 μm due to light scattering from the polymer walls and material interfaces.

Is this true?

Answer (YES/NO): NO